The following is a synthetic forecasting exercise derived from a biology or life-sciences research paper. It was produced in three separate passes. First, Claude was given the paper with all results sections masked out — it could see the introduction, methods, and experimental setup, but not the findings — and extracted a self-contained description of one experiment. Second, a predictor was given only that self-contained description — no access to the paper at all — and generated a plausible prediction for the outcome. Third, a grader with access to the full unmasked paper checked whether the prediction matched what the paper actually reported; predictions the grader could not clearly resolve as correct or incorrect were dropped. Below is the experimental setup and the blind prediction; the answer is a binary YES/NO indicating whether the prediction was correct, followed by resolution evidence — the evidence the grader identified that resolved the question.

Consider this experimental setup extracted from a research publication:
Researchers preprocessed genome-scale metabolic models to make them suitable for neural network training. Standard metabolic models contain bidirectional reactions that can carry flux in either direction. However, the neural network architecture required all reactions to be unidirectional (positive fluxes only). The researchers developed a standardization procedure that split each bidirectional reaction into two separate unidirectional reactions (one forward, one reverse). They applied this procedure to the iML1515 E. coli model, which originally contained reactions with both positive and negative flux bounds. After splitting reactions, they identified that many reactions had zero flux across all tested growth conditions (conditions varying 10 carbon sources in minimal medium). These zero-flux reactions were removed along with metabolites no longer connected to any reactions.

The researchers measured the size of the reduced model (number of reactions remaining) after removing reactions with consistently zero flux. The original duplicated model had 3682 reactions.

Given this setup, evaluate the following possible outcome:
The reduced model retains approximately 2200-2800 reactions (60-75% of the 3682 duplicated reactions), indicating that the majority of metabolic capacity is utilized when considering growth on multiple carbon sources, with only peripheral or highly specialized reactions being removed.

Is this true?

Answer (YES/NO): NO